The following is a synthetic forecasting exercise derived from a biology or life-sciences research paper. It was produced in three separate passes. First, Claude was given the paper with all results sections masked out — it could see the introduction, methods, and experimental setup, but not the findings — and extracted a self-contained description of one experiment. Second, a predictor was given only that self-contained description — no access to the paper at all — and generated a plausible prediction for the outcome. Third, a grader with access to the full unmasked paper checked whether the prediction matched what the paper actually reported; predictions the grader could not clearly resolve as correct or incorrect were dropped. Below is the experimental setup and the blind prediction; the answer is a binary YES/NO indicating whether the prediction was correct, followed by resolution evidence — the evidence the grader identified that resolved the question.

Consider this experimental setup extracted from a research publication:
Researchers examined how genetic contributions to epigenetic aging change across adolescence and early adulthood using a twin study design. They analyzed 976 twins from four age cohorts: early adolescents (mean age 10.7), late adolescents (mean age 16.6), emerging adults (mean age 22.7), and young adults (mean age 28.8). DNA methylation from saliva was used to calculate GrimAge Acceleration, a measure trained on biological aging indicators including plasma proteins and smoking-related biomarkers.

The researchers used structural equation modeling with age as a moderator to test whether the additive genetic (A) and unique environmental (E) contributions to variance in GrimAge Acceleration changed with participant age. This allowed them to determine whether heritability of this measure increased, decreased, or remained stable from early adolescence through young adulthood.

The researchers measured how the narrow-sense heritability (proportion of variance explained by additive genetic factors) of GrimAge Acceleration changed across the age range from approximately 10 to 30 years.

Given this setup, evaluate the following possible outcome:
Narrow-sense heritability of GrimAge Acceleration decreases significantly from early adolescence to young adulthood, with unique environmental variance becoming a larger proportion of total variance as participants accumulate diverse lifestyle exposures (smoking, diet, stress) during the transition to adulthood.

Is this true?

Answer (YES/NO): NO